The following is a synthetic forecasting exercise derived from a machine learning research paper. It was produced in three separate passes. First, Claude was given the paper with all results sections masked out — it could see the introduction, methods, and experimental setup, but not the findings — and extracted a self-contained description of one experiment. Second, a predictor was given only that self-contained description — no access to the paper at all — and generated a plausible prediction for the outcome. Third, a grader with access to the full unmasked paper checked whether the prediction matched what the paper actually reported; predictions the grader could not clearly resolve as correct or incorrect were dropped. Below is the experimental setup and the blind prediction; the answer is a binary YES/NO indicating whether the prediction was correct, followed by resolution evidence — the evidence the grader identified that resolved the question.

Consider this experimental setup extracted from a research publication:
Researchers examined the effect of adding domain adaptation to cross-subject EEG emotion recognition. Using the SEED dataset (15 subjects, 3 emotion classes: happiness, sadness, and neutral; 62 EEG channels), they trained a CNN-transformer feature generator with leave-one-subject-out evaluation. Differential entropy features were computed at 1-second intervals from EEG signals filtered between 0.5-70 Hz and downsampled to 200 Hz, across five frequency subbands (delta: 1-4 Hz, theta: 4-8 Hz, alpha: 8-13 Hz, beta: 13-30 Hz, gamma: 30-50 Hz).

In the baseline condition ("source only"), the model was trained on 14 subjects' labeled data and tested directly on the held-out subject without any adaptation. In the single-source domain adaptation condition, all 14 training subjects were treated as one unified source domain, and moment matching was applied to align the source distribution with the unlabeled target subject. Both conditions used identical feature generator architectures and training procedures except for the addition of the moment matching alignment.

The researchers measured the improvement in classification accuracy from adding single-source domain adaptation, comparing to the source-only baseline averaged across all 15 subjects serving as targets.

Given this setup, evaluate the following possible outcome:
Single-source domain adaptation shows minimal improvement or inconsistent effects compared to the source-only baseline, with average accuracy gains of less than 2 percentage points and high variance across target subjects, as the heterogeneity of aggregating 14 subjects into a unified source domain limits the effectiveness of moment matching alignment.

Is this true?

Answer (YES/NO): NO